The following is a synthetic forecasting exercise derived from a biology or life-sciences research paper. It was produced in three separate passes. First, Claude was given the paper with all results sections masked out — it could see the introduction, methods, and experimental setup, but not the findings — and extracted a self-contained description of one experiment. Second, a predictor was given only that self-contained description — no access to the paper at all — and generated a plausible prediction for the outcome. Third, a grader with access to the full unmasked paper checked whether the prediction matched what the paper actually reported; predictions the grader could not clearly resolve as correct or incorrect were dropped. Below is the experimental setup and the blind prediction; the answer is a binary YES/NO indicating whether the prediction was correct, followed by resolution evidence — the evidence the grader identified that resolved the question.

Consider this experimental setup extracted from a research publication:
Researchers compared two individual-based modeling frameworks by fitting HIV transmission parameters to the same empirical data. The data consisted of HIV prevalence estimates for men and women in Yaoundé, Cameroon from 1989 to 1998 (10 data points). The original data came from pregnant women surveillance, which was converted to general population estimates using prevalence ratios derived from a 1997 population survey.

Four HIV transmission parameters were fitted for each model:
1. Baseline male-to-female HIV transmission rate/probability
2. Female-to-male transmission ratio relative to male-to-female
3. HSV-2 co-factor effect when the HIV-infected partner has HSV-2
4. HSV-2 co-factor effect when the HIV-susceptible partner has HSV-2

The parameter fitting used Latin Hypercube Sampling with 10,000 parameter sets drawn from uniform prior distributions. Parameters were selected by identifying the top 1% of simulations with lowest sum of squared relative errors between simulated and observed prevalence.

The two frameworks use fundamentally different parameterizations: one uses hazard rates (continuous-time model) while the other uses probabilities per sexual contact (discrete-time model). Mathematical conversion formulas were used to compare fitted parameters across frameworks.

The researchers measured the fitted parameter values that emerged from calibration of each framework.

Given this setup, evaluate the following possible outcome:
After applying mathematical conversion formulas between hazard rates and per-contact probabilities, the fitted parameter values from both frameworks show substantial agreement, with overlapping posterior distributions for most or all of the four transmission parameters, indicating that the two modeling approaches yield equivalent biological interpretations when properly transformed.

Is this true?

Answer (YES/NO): NO